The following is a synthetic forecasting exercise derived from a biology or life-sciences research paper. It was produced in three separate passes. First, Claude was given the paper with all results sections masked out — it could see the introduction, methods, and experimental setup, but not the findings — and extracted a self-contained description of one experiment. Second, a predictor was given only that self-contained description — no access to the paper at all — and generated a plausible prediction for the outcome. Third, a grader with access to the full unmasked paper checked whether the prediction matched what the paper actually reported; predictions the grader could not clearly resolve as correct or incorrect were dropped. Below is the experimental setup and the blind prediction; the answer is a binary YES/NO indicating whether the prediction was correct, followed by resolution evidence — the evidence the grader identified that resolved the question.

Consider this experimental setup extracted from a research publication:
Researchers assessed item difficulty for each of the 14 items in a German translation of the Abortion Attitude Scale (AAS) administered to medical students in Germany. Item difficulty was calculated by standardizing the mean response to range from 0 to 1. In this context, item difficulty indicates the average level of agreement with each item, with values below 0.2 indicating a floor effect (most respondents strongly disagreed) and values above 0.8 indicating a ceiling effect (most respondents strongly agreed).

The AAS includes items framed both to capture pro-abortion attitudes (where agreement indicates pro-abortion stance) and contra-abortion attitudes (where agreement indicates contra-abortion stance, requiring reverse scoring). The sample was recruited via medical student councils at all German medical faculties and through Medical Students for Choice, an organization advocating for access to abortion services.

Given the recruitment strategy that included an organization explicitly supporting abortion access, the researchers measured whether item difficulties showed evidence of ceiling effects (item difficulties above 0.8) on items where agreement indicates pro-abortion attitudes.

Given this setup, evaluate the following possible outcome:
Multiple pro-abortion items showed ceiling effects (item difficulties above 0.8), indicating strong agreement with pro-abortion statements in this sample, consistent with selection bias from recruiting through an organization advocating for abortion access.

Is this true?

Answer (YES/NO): YES